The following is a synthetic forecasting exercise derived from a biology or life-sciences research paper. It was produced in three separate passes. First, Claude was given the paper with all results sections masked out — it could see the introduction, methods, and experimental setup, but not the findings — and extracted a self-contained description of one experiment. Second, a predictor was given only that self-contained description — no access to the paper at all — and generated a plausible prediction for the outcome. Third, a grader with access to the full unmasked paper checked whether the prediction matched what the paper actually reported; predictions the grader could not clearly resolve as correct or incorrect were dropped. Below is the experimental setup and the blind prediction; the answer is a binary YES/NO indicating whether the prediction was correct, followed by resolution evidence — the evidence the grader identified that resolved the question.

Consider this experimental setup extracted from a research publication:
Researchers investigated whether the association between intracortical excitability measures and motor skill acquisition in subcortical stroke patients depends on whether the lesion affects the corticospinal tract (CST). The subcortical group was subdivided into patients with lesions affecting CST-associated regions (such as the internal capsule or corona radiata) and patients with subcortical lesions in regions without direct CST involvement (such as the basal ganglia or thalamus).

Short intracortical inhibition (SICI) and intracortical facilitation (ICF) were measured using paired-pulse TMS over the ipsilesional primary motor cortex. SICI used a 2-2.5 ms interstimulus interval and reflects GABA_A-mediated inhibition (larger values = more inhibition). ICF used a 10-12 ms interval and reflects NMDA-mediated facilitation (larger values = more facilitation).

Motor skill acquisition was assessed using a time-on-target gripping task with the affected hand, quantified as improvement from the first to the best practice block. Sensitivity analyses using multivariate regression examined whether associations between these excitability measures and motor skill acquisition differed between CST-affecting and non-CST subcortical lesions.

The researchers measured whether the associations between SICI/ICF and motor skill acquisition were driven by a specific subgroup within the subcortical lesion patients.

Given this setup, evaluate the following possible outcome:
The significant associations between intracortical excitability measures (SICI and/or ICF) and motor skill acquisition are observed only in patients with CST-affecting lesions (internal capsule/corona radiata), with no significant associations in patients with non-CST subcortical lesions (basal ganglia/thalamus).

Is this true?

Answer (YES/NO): YES